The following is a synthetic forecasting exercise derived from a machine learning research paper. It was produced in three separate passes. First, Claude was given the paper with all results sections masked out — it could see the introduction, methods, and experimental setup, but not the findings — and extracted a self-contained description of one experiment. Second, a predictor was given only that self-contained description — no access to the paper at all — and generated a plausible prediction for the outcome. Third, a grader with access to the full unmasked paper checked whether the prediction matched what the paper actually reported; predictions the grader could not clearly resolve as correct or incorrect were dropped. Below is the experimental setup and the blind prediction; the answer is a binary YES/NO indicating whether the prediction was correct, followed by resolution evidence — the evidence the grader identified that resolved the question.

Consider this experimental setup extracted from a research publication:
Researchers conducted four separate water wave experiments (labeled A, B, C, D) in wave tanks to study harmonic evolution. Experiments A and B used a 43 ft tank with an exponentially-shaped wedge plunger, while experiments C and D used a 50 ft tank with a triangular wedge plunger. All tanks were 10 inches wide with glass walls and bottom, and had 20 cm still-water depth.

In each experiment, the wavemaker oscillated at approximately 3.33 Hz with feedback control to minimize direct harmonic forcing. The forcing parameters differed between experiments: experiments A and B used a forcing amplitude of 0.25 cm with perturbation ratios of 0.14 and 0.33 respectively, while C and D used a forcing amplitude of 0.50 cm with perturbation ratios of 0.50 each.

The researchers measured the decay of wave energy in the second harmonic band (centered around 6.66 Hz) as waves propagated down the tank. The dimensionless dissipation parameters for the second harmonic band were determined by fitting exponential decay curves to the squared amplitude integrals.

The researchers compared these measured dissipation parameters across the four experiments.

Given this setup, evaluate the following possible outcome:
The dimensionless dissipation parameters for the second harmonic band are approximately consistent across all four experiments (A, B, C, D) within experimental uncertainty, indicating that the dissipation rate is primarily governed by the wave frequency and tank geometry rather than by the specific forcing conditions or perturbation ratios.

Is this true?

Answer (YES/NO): NO